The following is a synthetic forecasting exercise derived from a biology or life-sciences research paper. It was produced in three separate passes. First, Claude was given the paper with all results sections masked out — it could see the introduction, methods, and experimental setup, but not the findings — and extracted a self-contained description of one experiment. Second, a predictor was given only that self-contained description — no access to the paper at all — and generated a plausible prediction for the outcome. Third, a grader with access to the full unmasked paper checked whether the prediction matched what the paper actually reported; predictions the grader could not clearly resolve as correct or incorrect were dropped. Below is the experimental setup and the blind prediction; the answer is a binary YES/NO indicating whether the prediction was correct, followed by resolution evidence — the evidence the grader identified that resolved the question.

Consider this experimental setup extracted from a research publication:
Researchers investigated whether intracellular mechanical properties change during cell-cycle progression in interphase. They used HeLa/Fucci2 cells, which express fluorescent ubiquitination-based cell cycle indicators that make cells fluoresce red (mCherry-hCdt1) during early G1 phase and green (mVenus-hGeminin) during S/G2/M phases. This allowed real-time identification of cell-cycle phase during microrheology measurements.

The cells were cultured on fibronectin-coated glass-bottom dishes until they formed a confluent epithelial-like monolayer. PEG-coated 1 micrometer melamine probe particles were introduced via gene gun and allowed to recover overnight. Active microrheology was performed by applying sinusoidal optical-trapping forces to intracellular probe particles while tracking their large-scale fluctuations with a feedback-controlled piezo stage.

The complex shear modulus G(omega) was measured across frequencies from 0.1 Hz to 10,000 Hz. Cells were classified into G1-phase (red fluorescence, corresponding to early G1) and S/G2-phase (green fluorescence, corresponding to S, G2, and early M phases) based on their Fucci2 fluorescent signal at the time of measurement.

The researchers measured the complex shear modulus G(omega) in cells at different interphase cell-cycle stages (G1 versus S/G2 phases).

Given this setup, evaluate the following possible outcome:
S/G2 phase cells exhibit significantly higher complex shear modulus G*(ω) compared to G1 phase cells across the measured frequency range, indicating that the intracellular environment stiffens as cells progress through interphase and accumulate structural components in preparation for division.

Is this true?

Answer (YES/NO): NO